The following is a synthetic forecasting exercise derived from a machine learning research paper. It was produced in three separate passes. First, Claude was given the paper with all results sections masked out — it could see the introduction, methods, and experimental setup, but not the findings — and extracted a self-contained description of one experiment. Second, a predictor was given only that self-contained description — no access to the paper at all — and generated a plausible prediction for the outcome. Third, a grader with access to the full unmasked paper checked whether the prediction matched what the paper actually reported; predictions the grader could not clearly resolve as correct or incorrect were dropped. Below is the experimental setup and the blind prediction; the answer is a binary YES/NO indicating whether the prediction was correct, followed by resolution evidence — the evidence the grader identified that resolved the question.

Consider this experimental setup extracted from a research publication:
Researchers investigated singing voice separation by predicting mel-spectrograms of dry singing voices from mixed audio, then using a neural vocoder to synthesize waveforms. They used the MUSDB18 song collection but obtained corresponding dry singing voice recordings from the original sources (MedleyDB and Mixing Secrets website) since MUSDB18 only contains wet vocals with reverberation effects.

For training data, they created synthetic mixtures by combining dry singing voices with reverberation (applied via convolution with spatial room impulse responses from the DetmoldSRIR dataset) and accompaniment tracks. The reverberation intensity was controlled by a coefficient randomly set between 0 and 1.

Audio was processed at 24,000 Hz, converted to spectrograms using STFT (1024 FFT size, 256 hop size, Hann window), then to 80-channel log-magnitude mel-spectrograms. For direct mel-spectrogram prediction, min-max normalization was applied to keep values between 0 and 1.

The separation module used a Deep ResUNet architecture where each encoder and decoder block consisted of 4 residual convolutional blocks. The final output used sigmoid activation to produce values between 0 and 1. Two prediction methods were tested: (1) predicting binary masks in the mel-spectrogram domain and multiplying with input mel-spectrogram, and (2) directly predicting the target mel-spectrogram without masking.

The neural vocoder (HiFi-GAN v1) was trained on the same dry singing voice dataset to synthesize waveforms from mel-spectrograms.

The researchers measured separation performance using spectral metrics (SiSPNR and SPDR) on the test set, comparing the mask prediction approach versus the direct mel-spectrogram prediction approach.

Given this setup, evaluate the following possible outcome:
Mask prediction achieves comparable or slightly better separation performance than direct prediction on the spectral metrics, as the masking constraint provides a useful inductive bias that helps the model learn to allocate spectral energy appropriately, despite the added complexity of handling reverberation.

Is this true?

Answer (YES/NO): YES